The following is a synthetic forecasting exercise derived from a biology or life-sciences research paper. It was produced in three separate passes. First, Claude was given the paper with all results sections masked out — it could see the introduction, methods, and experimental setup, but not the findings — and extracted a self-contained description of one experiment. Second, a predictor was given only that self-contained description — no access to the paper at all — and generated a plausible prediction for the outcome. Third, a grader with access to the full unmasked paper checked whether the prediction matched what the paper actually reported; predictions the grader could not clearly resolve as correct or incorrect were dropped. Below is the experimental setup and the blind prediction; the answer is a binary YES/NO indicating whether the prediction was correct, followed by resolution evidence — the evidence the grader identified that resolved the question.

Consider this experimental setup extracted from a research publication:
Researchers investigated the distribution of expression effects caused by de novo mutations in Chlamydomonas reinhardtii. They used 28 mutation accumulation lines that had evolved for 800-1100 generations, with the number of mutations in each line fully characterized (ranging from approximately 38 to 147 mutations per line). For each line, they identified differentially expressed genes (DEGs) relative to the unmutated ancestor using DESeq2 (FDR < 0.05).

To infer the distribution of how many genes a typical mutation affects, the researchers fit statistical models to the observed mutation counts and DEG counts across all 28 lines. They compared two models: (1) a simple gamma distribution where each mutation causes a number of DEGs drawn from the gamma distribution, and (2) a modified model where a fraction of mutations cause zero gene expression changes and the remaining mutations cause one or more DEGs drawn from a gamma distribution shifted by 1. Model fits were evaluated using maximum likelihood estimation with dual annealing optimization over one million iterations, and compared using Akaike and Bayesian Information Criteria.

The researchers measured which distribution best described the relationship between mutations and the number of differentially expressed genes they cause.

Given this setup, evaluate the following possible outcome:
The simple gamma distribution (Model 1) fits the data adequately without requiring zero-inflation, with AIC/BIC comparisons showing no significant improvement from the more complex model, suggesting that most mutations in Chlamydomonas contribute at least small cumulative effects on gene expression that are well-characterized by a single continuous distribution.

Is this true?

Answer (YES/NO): NO